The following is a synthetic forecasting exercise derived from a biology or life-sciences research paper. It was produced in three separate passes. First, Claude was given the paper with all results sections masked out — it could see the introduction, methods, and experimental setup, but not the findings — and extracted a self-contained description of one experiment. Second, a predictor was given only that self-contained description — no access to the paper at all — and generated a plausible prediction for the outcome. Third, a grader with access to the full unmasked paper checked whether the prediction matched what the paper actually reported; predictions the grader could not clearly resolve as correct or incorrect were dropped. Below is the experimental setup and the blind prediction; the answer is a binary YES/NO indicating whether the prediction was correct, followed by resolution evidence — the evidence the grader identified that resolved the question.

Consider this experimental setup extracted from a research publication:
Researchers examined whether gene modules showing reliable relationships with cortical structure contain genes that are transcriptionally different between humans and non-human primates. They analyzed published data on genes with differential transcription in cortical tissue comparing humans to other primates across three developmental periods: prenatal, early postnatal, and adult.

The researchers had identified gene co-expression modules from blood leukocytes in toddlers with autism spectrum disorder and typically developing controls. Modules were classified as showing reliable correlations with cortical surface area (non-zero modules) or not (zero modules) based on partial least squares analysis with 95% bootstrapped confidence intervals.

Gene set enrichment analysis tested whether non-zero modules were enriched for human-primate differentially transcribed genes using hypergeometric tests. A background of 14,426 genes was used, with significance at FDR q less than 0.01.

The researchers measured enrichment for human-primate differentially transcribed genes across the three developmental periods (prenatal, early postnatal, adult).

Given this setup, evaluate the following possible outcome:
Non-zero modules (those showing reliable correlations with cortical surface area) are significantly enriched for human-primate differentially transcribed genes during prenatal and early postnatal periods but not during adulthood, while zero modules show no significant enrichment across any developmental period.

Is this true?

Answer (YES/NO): NO